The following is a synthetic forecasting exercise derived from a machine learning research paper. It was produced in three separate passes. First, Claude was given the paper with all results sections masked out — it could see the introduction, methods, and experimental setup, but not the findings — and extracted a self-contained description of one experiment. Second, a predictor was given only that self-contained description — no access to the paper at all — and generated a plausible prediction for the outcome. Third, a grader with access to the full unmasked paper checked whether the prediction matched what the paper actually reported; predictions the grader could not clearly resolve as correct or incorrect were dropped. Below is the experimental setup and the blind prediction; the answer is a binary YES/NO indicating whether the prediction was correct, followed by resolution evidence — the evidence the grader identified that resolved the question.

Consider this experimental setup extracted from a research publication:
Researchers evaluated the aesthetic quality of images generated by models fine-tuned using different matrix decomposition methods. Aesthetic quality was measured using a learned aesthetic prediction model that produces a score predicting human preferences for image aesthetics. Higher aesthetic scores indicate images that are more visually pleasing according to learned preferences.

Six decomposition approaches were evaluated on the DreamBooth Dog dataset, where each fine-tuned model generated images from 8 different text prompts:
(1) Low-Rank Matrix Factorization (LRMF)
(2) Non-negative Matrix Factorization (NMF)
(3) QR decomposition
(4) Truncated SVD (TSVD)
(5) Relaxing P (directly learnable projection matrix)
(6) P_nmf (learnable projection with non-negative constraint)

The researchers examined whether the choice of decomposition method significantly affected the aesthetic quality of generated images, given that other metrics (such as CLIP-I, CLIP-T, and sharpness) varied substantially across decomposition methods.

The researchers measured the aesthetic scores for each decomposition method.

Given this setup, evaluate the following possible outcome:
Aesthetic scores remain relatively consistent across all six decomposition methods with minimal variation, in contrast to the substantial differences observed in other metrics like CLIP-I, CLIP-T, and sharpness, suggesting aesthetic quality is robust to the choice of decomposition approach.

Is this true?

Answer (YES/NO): YES